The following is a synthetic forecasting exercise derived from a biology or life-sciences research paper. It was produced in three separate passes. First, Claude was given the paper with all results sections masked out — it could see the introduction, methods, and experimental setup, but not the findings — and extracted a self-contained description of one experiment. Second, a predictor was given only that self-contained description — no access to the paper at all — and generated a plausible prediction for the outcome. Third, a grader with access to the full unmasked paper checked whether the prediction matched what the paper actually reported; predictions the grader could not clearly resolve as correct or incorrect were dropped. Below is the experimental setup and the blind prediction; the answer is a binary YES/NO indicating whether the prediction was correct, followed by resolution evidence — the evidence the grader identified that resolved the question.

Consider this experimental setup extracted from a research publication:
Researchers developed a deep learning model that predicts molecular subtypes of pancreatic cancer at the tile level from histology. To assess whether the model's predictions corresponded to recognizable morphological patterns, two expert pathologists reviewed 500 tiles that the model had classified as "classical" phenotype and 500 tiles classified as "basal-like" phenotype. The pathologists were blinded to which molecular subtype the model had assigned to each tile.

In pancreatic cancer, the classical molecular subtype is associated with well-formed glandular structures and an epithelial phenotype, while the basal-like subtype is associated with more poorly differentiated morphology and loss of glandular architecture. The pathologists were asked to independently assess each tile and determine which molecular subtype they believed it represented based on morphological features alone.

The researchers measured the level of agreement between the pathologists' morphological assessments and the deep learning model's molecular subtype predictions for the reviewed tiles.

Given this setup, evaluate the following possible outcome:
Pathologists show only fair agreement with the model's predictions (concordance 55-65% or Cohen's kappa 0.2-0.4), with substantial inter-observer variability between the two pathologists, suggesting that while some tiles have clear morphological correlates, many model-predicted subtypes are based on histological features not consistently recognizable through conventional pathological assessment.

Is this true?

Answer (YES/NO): NO